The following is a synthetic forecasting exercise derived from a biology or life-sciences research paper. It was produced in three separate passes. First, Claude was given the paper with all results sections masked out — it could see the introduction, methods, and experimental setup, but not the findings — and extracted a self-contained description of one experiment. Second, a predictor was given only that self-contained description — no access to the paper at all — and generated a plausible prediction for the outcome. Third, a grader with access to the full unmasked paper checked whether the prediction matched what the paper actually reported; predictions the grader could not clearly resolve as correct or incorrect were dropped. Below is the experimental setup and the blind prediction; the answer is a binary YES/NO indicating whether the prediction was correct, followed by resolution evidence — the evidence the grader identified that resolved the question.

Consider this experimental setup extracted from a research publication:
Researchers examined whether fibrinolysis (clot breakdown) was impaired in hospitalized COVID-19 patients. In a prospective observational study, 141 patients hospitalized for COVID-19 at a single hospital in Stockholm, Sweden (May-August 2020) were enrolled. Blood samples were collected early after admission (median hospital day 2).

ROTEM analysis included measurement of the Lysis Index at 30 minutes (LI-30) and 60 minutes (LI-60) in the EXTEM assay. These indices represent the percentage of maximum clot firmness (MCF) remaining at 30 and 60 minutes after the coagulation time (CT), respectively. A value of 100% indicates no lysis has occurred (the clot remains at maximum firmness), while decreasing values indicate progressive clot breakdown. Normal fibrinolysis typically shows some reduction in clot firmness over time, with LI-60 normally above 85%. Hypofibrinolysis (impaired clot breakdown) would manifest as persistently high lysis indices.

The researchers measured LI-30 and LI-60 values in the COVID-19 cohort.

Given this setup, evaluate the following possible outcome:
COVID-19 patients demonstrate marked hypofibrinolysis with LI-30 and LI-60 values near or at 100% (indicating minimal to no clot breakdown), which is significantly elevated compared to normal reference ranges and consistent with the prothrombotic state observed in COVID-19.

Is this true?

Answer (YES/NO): NO